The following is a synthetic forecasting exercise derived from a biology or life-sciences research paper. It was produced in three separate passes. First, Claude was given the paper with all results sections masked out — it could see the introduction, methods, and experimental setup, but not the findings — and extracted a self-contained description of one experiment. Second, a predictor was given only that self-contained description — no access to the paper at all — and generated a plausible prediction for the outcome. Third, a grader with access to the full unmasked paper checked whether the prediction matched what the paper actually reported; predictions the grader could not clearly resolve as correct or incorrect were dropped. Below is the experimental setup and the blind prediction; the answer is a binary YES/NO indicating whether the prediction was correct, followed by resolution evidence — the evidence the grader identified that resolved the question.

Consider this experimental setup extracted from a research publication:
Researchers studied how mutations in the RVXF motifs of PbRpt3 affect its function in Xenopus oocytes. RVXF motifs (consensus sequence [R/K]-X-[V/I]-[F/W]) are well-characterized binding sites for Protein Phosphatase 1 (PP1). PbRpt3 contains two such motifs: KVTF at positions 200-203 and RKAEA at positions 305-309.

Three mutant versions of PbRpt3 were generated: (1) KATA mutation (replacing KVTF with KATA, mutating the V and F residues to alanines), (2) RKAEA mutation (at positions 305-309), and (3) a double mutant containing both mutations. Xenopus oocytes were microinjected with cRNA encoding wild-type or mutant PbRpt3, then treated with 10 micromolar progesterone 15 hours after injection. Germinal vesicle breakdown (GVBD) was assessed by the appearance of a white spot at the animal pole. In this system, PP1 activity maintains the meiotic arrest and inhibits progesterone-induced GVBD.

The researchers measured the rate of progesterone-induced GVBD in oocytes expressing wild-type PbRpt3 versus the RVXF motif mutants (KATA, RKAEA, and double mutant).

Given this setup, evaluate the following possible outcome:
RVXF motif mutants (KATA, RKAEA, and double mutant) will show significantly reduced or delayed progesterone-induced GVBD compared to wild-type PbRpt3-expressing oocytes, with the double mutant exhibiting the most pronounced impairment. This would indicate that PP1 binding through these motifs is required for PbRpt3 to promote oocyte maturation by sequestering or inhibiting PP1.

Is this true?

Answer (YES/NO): NO